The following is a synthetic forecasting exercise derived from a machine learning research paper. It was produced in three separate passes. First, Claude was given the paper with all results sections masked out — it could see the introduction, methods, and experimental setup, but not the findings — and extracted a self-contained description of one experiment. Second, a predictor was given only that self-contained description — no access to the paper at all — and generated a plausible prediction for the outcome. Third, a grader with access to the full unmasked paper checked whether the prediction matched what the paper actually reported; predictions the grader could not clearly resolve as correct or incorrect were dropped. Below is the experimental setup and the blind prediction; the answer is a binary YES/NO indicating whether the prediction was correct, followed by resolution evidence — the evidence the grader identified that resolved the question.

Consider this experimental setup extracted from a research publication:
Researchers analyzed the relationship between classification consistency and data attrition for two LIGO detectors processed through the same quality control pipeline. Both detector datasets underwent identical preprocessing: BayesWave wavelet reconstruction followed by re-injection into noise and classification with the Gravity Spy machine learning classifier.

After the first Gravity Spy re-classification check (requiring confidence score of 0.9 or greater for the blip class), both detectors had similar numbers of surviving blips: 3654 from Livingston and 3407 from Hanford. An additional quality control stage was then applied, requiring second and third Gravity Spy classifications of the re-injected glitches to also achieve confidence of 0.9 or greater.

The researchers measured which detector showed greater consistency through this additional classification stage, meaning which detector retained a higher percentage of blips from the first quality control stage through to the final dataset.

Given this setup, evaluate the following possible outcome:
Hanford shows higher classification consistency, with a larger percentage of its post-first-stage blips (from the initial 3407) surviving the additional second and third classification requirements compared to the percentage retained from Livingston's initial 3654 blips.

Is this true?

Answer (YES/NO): NO